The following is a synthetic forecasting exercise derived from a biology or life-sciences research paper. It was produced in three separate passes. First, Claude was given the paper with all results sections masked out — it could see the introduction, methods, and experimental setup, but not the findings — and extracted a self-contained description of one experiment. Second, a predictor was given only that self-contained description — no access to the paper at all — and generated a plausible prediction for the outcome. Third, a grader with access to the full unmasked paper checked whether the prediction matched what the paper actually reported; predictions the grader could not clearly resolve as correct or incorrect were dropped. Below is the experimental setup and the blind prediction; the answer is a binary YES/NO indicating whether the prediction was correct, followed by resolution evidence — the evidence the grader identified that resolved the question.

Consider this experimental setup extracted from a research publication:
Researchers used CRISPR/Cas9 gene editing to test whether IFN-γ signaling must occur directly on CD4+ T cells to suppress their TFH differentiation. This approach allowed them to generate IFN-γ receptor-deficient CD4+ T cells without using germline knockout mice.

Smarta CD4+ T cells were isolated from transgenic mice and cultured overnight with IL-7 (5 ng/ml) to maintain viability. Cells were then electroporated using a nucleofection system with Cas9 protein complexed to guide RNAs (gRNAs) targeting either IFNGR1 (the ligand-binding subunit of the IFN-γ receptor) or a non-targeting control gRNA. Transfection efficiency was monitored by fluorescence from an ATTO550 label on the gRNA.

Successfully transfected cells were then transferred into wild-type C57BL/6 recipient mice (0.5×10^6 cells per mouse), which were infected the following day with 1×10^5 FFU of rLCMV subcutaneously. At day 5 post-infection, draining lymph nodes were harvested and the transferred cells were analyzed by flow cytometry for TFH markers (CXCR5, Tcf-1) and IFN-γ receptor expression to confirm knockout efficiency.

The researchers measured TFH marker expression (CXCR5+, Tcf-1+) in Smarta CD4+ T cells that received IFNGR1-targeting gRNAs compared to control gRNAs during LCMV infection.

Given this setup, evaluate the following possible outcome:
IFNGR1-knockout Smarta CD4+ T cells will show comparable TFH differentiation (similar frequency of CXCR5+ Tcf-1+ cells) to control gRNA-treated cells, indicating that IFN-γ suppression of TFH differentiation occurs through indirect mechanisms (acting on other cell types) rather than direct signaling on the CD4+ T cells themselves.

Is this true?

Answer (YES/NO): YES